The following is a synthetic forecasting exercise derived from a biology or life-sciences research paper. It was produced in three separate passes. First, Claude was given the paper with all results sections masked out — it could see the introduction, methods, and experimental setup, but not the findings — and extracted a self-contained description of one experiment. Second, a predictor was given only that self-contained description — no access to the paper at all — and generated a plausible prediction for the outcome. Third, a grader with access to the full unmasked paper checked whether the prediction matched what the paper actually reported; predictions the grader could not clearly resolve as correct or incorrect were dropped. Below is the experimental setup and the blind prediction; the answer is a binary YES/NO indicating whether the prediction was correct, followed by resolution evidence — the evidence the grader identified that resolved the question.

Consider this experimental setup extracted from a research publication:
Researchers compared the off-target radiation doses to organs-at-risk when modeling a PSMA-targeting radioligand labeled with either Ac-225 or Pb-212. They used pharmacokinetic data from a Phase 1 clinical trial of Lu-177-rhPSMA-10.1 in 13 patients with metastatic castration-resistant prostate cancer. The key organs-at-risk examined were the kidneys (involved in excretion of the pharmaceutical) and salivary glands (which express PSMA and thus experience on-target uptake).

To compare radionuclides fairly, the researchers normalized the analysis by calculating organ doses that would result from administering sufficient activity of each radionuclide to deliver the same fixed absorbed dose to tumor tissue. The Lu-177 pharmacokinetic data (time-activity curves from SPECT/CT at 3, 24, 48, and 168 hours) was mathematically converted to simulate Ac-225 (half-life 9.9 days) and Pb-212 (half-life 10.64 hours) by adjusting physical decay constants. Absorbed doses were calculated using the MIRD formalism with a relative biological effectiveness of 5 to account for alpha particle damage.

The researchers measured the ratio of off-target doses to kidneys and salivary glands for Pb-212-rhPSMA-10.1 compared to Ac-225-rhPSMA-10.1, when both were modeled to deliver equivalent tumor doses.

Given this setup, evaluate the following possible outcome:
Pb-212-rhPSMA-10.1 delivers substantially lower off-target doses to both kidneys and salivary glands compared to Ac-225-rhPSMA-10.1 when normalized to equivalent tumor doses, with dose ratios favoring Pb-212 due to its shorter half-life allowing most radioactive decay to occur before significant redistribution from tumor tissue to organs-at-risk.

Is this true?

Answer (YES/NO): NO